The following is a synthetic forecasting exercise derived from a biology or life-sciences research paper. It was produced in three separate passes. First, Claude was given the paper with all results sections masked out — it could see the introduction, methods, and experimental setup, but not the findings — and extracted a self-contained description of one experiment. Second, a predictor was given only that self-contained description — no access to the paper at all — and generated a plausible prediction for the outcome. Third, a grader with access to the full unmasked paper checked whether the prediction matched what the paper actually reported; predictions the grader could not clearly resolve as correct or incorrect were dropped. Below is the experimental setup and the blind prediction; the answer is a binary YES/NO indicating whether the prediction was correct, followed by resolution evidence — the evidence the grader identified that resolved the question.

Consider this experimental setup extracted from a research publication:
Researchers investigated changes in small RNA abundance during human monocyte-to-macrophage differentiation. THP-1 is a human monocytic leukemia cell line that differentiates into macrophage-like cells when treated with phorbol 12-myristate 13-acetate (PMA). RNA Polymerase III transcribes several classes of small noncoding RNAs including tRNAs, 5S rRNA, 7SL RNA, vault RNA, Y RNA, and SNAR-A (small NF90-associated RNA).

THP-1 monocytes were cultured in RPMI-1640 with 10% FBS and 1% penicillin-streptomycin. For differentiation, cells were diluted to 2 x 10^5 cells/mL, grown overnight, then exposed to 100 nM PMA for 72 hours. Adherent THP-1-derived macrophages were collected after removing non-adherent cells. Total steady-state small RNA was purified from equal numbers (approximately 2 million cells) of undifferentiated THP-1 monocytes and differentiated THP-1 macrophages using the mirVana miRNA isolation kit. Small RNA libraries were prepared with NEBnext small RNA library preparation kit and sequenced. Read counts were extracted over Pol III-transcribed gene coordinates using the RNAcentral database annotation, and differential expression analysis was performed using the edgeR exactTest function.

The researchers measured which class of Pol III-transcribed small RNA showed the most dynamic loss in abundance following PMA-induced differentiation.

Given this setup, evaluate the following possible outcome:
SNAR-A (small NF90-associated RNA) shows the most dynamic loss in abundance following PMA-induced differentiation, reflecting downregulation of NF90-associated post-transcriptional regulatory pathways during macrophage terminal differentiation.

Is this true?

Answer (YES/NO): YES